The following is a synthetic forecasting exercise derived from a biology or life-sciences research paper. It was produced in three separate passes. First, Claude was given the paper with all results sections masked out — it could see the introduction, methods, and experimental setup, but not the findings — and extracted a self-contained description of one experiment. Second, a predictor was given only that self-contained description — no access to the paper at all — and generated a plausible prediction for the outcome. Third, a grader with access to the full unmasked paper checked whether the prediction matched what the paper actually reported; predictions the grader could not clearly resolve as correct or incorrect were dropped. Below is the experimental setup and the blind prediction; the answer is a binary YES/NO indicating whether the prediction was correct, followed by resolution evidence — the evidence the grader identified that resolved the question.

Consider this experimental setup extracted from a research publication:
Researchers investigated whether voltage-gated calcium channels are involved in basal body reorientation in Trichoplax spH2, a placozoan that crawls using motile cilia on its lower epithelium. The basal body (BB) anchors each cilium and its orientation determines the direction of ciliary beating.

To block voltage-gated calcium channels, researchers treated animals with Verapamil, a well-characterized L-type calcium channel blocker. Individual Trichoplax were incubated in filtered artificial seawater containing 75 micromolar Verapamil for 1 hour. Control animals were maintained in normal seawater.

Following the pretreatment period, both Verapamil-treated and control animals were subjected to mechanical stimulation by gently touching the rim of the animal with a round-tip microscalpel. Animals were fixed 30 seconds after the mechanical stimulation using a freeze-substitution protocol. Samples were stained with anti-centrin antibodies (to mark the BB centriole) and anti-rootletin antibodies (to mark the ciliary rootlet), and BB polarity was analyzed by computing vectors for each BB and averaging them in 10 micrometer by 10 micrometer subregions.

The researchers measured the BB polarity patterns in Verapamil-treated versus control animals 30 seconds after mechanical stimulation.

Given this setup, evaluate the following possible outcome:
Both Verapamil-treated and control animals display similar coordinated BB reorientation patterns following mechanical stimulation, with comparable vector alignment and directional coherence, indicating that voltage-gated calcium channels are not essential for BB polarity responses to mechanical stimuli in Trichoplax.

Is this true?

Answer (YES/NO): NO